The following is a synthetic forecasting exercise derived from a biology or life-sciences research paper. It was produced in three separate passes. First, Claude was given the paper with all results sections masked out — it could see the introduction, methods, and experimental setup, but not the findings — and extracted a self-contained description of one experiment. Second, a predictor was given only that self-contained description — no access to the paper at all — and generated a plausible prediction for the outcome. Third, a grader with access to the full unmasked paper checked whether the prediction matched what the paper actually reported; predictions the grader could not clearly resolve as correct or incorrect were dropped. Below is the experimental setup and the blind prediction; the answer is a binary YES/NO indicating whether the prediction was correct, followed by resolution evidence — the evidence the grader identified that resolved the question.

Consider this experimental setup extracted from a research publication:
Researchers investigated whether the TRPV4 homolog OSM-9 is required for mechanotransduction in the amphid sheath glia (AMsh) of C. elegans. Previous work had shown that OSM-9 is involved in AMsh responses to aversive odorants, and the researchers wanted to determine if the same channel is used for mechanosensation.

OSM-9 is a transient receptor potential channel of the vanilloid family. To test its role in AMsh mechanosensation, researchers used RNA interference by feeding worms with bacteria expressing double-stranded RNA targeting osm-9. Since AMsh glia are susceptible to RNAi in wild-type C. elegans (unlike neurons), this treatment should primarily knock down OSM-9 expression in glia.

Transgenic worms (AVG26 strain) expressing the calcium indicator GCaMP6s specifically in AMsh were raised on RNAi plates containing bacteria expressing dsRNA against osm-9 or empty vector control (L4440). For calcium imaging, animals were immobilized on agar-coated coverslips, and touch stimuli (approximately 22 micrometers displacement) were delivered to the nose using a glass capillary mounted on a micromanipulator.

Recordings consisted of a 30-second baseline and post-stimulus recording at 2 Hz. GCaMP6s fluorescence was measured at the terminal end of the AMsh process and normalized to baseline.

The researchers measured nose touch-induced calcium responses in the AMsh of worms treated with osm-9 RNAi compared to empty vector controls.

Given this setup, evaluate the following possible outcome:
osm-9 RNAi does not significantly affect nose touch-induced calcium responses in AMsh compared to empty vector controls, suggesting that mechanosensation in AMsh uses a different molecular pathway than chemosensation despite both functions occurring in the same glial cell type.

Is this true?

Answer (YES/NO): NO